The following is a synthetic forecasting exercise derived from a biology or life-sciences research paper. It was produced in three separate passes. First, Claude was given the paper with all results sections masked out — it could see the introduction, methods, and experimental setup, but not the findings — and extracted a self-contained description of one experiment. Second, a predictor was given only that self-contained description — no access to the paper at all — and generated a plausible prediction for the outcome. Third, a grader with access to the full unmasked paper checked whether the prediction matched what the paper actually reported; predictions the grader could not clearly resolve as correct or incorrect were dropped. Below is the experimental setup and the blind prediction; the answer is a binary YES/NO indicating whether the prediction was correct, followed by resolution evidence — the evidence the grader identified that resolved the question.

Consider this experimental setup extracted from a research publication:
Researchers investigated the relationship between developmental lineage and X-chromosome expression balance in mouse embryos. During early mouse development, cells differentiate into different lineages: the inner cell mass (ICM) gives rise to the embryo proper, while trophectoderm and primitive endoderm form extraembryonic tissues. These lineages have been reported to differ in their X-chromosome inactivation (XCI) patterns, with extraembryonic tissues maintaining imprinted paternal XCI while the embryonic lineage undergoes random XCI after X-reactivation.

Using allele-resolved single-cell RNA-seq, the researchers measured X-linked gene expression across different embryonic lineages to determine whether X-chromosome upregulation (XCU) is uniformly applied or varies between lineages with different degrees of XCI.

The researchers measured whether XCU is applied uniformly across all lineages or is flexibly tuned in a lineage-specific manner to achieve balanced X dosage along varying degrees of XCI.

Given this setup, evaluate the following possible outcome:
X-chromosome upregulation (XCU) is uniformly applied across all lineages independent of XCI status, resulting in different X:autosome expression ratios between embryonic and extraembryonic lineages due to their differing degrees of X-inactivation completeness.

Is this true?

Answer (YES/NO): NO